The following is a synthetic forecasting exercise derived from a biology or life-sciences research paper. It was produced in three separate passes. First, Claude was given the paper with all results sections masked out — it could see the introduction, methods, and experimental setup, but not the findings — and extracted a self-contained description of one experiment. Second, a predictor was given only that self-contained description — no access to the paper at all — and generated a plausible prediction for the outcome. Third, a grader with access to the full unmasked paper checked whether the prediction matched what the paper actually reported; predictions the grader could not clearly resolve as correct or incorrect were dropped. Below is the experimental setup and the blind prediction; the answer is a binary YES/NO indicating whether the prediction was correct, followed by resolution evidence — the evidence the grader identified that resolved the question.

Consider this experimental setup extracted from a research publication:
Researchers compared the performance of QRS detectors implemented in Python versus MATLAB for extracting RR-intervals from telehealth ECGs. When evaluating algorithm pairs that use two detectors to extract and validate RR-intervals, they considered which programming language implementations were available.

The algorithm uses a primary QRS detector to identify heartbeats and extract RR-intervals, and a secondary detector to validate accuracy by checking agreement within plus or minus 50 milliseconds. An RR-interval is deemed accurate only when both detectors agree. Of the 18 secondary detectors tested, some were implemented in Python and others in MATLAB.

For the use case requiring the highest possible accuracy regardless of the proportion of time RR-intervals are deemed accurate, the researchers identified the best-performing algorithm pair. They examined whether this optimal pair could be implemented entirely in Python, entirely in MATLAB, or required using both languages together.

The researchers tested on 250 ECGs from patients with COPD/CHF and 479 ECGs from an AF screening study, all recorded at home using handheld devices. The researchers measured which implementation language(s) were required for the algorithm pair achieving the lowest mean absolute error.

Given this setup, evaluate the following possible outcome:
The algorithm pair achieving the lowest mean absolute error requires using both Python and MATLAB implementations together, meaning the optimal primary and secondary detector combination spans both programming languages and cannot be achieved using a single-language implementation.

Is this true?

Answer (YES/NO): NO